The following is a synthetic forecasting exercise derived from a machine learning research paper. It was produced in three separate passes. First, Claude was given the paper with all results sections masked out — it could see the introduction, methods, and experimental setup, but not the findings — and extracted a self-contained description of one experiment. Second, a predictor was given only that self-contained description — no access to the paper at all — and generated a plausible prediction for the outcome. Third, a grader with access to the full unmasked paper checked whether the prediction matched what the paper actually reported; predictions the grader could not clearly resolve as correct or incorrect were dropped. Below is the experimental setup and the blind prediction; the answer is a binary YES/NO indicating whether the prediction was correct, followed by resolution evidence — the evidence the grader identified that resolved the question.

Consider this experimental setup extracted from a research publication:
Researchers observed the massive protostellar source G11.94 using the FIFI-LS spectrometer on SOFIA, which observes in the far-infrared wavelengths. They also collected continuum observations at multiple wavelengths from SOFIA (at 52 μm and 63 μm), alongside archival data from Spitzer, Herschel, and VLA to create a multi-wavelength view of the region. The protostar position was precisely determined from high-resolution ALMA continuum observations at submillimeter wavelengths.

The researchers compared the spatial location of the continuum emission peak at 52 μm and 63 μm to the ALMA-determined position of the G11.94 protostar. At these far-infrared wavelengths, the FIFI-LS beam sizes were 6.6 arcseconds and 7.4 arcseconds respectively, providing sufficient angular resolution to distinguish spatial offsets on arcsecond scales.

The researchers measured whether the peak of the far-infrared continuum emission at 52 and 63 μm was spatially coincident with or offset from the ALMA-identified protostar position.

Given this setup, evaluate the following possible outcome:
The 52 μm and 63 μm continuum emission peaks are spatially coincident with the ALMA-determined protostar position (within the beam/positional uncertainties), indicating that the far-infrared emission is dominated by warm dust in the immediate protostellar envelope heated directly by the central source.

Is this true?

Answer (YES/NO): NO